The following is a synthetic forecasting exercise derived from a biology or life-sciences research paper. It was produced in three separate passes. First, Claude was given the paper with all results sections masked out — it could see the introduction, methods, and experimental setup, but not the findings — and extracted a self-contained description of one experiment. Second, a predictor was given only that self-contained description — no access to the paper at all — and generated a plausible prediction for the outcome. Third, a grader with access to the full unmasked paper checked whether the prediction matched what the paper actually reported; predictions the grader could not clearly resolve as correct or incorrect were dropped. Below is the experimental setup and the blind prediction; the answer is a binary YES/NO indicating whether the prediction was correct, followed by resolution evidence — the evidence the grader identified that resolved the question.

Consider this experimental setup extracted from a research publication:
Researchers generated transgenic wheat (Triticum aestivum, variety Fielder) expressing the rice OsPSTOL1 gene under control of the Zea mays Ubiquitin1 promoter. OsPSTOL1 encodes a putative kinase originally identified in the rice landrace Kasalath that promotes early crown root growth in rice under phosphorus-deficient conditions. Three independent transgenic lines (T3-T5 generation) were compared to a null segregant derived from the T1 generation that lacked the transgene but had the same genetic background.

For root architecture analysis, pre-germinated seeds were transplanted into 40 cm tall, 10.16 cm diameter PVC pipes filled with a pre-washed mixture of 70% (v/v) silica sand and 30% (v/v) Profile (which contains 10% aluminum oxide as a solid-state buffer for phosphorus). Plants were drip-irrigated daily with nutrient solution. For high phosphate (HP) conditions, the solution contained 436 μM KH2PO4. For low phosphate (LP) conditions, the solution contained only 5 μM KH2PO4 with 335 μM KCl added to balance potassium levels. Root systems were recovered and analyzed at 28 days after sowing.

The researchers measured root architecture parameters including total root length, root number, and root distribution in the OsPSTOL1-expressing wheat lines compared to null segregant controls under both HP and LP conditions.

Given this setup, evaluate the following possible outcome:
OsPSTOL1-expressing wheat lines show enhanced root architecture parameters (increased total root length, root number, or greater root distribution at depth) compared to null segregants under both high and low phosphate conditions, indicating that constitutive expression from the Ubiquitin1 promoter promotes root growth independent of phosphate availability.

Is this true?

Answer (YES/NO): NO